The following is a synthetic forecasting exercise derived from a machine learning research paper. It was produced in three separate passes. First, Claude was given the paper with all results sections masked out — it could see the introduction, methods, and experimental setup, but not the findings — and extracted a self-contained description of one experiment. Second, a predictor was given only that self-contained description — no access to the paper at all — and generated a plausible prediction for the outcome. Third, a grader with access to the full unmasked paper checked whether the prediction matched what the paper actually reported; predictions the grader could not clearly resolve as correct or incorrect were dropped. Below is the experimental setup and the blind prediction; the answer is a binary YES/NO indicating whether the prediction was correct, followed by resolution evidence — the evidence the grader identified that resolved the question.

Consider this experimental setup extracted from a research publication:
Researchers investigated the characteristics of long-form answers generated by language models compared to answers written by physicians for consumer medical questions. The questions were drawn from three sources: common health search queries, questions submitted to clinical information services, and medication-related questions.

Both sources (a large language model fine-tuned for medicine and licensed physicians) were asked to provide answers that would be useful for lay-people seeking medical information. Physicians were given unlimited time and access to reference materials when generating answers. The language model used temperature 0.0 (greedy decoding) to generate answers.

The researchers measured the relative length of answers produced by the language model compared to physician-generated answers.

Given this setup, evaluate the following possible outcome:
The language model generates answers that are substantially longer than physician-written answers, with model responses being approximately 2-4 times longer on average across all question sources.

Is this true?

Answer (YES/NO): YES